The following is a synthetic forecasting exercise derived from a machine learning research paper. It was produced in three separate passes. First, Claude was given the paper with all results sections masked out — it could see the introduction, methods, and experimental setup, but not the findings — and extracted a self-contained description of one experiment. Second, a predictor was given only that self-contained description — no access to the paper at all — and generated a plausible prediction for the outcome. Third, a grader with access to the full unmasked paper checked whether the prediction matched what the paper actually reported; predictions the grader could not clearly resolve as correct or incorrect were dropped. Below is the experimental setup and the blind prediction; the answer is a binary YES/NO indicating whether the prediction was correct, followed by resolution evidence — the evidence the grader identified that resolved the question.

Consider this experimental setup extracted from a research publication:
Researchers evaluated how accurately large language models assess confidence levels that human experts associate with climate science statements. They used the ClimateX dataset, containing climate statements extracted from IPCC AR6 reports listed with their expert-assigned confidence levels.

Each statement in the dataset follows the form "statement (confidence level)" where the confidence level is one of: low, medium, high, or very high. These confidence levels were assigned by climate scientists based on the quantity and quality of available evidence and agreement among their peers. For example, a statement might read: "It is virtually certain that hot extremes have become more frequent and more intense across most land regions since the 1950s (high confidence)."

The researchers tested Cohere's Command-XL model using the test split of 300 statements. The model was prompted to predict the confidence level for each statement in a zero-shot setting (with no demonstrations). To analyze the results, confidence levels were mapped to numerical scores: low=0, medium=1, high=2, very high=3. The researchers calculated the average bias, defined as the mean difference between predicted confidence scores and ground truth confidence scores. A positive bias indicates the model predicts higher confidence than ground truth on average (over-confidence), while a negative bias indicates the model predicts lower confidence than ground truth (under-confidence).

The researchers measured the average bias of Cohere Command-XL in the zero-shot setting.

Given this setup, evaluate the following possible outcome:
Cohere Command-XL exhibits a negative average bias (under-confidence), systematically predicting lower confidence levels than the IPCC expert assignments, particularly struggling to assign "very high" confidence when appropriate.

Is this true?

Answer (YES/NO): NO